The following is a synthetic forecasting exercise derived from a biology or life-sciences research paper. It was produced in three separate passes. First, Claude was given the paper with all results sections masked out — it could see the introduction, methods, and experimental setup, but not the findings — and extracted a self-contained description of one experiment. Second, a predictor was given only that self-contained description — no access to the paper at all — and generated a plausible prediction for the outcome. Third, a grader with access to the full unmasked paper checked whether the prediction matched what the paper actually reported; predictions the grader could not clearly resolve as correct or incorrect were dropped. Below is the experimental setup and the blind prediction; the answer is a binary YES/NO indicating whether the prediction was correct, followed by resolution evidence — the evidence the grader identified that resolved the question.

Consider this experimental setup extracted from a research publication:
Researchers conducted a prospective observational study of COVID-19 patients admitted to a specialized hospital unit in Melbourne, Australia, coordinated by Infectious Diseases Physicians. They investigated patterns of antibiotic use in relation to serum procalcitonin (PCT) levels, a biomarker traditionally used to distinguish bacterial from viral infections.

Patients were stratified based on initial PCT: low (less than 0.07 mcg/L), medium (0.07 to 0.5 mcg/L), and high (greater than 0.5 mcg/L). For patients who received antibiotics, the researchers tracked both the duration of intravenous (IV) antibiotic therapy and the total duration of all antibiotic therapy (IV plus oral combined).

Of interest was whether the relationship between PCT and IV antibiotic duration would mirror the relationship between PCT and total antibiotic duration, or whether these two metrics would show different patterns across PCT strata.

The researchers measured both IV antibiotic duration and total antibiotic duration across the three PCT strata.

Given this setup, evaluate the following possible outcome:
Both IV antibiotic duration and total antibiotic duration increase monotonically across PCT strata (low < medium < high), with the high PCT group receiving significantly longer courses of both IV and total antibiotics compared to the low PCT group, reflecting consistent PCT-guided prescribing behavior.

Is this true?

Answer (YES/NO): NO